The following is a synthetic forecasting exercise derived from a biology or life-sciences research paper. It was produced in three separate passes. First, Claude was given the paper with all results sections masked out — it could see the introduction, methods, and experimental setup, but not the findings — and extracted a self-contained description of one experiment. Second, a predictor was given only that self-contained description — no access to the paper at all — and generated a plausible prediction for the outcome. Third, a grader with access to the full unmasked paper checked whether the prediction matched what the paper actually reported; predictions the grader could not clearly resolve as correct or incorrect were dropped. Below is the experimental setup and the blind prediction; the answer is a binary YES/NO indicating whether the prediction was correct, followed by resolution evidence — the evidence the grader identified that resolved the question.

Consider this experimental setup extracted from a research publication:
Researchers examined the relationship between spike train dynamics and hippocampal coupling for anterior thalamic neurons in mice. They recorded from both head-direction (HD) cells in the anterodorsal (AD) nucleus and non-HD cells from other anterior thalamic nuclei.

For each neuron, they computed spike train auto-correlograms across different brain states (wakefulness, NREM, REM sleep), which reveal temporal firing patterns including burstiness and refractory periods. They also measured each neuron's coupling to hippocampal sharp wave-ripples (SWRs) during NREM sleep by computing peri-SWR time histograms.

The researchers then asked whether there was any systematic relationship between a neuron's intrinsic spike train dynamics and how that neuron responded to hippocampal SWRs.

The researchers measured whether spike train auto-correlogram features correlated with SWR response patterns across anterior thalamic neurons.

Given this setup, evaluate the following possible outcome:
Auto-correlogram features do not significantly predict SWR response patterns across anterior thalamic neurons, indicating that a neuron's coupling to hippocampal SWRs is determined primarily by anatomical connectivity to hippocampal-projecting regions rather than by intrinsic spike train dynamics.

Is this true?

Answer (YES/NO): NO